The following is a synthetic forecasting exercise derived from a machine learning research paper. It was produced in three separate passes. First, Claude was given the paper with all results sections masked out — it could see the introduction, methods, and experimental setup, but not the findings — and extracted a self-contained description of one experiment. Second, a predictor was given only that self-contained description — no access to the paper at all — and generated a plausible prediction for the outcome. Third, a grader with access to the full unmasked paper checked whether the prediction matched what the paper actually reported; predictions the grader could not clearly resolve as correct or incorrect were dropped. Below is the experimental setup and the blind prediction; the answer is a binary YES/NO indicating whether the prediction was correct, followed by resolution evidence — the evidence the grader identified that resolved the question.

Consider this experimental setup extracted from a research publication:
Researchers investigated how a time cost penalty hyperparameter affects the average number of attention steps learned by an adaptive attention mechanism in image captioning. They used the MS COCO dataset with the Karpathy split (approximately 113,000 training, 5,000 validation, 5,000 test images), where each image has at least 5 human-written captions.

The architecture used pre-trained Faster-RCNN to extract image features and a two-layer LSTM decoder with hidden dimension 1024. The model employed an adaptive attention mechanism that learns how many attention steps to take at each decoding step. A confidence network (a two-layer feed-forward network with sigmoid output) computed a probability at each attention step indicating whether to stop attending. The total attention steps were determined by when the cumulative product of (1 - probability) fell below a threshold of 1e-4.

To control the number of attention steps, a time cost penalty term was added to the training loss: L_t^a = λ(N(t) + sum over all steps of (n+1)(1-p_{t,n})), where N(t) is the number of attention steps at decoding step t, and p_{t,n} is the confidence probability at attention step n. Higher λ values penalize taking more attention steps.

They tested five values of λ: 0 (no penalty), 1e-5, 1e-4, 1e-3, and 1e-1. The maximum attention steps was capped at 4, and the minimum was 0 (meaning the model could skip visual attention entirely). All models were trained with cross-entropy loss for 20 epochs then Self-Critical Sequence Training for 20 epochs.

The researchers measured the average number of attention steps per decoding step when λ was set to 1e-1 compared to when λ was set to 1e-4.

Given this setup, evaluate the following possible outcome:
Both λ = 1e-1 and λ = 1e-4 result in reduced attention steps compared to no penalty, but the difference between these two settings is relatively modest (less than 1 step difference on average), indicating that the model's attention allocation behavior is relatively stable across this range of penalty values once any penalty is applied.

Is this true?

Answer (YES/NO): NO